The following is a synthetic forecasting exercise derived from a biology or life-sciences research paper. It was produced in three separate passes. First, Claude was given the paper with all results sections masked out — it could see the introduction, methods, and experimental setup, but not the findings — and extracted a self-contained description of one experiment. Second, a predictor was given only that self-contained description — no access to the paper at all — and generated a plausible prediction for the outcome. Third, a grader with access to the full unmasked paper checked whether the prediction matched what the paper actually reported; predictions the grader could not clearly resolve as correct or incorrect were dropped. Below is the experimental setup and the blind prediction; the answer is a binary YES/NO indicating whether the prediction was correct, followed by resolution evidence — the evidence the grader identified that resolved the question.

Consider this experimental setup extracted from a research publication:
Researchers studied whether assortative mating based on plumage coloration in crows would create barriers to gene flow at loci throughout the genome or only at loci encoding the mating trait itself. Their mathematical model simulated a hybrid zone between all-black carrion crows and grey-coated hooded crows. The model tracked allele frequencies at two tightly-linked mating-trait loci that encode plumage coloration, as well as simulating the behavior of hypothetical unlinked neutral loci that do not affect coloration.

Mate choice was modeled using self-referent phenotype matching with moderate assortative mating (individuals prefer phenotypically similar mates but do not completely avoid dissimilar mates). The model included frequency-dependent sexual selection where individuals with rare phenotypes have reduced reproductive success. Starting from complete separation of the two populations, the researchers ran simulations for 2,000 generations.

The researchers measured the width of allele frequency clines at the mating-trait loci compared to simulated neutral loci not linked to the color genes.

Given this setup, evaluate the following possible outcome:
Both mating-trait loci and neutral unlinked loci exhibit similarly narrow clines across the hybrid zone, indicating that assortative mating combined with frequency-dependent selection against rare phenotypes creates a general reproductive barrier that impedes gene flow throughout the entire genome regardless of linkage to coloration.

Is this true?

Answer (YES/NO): NO